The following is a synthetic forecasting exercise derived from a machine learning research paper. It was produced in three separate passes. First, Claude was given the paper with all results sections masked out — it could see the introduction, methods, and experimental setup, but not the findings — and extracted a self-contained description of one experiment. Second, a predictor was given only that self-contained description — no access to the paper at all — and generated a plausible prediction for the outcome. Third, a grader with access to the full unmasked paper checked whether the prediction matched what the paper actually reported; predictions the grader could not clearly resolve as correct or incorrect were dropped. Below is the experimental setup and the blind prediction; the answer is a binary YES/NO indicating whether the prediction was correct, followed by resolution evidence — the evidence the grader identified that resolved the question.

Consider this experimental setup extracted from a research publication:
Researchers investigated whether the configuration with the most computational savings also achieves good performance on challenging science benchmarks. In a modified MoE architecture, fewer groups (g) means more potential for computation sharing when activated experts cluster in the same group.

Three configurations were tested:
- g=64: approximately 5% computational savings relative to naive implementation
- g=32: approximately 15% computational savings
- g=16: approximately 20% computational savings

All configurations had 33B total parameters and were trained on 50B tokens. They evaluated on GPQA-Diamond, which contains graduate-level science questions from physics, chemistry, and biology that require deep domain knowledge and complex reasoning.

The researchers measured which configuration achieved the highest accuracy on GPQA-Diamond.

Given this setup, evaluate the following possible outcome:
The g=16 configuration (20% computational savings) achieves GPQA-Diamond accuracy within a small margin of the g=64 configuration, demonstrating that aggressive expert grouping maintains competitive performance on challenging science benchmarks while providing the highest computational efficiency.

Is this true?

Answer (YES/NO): NO